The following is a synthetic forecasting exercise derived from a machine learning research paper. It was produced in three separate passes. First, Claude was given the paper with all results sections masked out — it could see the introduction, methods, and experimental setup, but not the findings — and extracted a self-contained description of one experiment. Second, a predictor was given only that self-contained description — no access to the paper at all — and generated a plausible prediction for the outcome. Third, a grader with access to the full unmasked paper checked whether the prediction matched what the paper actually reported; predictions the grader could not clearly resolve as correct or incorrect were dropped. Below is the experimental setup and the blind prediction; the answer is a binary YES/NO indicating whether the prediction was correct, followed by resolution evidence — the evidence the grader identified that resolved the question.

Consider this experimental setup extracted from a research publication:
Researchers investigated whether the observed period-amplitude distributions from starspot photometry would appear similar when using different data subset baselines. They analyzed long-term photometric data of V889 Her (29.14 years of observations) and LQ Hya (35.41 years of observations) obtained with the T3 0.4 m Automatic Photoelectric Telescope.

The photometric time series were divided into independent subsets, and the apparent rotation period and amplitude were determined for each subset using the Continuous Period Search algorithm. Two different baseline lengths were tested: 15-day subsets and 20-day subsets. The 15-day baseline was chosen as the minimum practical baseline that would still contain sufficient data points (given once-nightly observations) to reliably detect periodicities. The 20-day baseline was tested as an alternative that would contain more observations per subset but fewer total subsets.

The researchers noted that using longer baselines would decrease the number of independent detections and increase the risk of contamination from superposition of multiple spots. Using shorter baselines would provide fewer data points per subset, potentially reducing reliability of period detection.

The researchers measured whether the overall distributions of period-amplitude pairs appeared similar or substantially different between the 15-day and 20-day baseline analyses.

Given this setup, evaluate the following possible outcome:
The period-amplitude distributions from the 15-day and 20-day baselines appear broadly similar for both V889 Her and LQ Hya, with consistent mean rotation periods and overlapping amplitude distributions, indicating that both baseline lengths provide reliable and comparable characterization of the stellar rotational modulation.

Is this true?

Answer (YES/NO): YES